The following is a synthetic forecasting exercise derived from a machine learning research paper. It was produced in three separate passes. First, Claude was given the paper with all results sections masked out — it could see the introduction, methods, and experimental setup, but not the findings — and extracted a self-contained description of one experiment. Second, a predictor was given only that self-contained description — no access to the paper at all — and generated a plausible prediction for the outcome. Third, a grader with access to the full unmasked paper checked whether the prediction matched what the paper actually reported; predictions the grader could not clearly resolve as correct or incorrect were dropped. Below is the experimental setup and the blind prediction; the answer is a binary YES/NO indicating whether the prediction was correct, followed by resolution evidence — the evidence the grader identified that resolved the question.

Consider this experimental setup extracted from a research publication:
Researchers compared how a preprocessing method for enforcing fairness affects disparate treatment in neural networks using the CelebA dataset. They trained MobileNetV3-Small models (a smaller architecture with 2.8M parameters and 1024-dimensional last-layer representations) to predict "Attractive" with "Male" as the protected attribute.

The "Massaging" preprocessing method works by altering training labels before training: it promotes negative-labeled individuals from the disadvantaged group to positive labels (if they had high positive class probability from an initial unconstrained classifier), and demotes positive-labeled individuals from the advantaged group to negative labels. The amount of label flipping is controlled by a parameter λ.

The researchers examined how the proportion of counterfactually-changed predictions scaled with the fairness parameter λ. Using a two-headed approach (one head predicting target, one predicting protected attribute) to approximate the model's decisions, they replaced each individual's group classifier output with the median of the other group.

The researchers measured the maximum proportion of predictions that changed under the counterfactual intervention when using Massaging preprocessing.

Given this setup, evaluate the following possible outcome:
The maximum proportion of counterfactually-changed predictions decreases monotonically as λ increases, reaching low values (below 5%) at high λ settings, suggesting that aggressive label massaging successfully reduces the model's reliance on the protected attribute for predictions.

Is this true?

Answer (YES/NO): NO